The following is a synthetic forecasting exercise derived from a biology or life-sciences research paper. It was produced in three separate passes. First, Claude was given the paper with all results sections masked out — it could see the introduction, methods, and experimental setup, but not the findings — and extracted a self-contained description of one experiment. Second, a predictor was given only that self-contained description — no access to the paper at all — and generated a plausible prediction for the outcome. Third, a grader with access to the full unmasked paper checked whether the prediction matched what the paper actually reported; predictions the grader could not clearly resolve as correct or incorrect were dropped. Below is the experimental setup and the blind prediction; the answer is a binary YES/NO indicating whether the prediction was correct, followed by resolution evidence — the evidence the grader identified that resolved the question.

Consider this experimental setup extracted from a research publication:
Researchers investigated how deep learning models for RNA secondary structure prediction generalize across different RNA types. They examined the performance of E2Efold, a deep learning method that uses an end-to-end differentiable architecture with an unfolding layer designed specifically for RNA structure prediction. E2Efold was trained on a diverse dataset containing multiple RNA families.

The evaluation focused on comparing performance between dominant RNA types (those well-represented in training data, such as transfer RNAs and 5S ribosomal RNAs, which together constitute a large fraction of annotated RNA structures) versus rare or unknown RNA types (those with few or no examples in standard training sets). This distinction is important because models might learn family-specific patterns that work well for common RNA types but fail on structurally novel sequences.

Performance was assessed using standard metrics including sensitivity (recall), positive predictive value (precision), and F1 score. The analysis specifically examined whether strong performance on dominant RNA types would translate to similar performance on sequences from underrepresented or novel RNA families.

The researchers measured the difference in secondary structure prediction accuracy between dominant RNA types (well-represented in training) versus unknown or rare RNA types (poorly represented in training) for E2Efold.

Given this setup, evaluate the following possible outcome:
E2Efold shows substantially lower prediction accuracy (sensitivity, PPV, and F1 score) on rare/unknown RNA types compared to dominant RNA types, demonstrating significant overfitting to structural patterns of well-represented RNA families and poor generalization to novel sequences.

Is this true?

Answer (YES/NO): YES